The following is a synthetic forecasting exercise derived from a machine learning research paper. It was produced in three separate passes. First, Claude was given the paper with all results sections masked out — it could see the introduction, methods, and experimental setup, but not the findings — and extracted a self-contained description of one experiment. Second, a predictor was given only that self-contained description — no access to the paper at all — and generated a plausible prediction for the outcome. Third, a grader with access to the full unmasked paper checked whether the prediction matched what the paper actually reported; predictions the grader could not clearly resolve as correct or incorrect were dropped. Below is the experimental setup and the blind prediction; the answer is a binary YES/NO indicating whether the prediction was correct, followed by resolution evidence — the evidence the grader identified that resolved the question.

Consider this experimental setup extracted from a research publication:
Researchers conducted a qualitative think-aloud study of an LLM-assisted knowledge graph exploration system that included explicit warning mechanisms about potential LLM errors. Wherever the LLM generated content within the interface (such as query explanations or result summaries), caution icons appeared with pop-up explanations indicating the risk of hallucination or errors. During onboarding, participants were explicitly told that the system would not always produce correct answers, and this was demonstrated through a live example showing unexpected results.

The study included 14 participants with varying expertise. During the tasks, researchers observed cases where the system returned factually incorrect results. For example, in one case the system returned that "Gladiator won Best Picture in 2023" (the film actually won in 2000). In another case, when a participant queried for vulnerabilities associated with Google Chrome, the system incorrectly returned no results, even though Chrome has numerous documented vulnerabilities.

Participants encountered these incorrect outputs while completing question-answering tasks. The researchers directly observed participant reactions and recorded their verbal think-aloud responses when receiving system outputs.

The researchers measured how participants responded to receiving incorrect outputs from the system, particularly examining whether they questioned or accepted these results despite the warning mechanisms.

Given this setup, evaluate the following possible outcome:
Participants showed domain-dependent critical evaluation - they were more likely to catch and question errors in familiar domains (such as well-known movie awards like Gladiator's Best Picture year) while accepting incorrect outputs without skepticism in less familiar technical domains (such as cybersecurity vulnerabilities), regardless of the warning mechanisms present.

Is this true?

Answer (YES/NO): NO